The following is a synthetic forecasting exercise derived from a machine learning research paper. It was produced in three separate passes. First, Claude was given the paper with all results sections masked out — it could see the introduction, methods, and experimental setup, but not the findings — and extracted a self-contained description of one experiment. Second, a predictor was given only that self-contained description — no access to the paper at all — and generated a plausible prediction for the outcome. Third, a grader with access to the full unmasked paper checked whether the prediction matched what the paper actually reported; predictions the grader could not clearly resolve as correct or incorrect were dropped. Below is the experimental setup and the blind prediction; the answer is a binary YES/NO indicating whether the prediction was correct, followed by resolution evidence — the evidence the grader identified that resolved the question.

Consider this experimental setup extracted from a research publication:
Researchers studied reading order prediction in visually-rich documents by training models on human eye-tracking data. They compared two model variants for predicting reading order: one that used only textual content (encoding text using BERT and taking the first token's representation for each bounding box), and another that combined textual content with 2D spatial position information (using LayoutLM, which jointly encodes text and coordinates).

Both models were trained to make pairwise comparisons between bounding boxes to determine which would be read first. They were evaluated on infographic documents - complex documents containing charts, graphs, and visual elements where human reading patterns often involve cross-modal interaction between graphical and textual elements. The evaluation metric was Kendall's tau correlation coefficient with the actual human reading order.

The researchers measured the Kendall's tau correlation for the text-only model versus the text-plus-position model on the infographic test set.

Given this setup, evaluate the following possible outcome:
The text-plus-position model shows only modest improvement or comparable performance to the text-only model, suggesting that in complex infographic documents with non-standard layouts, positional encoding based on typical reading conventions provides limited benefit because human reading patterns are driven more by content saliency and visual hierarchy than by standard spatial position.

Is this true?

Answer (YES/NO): NO